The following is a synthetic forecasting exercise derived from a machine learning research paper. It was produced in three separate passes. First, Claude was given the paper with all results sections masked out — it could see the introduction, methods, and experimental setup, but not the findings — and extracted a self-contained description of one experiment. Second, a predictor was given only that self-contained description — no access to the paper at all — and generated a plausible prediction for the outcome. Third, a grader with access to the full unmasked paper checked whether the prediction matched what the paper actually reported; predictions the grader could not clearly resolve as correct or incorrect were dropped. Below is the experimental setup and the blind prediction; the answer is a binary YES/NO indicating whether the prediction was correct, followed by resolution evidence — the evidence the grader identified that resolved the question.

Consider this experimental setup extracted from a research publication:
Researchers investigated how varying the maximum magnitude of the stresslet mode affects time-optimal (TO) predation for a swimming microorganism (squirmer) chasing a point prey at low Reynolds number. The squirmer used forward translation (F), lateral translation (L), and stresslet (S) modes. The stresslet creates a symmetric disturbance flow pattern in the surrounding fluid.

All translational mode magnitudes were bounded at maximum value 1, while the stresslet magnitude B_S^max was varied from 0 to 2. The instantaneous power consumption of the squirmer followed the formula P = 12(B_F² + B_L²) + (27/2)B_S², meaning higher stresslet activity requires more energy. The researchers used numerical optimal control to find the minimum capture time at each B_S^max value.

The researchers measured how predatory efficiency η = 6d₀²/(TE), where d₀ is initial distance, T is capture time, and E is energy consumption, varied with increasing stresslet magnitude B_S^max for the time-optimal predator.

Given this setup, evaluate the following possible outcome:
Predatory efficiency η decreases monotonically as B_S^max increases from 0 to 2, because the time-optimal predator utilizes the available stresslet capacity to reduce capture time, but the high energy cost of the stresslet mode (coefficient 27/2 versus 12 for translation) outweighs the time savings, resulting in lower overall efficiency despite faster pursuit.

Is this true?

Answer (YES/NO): NO